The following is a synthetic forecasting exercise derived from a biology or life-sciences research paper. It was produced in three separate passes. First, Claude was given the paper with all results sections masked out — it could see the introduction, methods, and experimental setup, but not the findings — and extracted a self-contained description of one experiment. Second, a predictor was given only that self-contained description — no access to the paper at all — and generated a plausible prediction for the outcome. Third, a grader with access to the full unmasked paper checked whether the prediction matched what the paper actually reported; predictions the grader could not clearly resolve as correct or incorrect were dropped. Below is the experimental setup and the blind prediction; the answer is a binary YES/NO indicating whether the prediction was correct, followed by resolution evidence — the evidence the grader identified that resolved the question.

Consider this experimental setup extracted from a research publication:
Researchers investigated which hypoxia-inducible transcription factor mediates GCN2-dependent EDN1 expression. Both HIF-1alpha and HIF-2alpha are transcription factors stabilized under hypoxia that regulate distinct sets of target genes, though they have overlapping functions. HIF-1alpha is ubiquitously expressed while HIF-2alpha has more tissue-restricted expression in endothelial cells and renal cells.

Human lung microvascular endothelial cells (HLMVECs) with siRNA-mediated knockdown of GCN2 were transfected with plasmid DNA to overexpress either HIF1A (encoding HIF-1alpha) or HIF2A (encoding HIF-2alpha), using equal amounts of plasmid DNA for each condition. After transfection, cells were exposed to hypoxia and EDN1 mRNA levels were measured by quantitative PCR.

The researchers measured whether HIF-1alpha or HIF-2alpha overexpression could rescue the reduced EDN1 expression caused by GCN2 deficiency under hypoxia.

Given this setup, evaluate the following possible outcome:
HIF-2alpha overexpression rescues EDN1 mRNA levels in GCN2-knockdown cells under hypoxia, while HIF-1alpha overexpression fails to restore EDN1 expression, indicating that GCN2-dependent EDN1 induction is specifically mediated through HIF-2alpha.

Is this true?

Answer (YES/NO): NO